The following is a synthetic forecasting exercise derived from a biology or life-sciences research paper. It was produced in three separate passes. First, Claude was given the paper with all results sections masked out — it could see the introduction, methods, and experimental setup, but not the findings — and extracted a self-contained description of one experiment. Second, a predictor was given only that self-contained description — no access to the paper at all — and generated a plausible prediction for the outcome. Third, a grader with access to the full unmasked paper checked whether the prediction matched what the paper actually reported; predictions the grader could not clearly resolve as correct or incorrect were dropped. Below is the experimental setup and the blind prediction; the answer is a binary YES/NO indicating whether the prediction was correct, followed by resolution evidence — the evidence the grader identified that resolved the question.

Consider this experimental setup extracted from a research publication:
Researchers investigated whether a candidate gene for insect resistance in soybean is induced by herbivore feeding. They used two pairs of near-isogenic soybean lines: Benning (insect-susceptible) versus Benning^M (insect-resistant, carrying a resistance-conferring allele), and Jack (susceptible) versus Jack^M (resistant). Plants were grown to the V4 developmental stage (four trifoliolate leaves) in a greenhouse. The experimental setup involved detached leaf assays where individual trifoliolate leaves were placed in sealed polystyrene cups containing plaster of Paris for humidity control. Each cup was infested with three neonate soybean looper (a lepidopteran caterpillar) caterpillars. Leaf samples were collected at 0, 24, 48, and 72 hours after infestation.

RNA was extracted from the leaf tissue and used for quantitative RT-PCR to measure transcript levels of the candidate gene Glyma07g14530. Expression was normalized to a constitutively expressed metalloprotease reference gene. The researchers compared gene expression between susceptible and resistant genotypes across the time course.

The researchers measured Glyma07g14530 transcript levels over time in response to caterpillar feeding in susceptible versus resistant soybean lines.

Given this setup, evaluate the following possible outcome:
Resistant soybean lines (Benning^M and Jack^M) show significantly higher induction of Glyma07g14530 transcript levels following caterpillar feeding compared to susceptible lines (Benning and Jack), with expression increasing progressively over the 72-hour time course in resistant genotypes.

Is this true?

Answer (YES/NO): NO